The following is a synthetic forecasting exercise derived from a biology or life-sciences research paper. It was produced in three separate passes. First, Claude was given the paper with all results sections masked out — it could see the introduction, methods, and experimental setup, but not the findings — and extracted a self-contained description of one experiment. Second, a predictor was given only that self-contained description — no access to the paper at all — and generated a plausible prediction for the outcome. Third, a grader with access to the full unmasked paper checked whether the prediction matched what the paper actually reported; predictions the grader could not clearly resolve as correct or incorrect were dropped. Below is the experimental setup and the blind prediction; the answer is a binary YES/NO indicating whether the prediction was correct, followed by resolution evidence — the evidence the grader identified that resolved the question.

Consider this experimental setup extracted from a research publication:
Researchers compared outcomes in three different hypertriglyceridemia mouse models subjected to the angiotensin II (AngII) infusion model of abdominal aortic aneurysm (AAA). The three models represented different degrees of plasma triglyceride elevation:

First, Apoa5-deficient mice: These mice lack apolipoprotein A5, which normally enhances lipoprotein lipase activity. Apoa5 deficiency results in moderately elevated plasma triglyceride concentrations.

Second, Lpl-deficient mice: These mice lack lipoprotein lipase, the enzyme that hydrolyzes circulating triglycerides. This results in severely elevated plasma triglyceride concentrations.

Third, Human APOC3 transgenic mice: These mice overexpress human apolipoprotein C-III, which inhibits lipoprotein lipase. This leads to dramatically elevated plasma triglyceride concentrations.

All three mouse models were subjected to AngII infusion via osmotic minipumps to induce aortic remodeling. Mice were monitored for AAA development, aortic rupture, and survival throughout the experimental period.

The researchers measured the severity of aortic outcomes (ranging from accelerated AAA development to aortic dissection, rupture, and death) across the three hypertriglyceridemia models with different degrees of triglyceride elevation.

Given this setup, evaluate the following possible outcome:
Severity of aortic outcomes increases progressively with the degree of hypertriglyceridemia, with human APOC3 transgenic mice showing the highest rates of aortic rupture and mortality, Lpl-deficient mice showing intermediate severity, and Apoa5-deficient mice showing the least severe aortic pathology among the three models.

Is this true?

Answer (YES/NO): NO